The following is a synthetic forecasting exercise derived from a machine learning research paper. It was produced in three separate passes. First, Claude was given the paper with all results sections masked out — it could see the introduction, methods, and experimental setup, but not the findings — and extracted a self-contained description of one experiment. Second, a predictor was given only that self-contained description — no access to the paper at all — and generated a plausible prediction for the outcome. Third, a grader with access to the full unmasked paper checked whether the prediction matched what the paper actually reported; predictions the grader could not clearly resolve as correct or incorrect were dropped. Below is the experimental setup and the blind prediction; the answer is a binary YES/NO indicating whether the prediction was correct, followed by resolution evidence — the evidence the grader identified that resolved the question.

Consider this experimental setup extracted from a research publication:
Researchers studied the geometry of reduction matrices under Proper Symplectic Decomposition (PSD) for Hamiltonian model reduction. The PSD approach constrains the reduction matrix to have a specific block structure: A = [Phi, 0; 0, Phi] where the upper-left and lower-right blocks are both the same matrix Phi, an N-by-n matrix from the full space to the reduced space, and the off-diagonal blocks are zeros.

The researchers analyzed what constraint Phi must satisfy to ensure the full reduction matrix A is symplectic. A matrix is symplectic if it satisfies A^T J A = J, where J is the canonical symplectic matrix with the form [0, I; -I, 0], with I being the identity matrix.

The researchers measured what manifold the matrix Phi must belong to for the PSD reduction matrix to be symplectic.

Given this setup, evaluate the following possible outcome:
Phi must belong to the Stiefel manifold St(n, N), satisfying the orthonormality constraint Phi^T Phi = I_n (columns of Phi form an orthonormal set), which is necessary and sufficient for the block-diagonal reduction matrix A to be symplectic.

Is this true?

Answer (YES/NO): YES